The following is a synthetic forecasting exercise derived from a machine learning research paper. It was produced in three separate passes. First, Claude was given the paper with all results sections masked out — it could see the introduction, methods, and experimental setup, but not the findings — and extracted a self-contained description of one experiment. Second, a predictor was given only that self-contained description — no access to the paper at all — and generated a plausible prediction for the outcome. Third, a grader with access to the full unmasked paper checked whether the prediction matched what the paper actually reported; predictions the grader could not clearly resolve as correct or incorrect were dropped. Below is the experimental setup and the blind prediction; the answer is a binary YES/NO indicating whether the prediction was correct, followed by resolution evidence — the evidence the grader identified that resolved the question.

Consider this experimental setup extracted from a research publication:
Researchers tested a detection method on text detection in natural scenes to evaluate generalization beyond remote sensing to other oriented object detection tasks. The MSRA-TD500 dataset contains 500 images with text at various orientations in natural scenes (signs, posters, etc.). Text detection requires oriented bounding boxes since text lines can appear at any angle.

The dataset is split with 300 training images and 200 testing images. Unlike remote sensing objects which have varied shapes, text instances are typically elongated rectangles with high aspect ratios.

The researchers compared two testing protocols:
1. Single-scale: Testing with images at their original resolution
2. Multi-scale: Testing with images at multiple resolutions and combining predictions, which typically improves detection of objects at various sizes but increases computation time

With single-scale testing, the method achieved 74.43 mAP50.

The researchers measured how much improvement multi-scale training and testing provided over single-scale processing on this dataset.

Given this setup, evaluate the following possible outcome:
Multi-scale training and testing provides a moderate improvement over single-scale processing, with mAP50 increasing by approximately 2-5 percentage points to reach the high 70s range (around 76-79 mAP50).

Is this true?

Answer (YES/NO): YES